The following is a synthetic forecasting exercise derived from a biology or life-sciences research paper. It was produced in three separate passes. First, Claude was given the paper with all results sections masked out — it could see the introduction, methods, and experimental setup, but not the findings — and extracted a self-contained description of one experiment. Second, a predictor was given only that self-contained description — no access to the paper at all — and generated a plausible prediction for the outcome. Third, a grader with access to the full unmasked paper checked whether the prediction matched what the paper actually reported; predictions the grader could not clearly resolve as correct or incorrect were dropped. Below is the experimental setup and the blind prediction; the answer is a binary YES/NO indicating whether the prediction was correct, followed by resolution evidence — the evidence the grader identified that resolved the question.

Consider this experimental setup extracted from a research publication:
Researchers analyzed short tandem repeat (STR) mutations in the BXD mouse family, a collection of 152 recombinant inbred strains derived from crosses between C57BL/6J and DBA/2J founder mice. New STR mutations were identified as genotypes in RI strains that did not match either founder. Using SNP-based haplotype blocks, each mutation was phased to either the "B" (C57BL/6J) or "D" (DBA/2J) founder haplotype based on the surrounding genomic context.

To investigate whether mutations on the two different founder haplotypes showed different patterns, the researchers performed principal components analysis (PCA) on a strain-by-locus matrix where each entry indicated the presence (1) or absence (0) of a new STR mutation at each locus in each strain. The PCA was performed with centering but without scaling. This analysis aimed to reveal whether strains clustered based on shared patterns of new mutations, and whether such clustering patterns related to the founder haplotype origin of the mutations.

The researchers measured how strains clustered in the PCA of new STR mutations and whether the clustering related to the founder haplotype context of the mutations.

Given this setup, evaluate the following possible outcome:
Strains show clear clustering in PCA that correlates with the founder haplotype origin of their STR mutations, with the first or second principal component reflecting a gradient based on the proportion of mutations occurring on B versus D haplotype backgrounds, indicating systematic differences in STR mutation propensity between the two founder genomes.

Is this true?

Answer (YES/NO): NO